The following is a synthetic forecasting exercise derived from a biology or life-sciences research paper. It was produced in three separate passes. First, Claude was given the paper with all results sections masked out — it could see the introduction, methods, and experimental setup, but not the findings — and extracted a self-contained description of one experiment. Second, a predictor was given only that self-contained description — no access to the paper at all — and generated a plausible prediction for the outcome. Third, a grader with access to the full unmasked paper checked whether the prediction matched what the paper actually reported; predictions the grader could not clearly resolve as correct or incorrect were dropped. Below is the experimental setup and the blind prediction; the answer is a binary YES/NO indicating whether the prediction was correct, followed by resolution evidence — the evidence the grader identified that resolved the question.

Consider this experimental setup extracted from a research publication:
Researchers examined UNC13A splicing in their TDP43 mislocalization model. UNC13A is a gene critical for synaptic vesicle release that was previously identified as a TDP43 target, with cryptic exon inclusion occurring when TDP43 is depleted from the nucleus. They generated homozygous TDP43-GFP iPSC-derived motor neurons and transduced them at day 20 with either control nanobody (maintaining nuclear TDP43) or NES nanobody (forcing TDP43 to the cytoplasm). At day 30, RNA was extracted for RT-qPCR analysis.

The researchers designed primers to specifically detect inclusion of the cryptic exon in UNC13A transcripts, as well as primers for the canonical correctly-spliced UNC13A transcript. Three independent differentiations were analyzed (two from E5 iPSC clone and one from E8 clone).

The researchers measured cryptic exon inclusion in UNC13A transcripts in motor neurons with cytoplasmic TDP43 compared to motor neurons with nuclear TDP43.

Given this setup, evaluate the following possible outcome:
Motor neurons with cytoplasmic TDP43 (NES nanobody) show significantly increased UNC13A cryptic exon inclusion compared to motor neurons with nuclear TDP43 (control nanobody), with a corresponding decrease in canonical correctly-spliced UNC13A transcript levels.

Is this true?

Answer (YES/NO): YES